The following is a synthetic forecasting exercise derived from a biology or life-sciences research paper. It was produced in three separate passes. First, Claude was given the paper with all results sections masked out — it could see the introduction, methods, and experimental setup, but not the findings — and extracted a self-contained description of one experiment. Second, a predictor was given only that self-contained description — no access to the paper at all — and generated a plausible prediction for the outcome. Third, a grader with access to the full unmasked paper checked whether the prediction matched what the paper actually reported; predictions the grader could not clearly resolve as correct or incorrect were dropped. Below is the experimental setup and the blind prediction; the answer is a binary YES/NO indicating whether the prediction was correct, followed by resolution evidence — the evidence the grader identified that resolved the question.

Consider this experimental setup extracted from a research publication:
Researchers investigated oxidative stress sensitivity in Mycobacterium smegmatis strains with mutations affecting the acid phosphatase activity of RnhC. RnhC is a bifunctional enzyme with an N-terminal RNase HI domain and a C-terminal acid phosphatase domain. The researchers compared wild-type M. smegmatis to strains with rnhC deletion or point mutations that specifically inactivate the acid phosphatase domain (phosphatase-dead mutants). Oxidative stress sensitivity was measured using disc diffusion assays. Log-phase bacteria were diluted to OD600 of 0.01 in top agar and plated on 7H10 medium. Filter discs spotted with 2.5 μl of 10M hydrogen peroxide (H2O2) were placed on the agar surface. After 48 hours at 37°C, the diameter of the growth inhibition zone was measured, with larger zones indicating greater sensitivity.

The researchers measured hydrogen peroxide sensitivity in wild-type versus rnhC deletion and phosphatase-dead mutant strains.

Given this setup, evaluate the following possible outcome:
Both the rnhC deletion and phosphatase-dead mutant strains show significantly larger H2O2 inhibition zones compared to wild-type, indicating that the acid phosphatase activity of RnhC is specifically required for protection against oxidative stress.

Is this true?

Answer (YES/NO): YES